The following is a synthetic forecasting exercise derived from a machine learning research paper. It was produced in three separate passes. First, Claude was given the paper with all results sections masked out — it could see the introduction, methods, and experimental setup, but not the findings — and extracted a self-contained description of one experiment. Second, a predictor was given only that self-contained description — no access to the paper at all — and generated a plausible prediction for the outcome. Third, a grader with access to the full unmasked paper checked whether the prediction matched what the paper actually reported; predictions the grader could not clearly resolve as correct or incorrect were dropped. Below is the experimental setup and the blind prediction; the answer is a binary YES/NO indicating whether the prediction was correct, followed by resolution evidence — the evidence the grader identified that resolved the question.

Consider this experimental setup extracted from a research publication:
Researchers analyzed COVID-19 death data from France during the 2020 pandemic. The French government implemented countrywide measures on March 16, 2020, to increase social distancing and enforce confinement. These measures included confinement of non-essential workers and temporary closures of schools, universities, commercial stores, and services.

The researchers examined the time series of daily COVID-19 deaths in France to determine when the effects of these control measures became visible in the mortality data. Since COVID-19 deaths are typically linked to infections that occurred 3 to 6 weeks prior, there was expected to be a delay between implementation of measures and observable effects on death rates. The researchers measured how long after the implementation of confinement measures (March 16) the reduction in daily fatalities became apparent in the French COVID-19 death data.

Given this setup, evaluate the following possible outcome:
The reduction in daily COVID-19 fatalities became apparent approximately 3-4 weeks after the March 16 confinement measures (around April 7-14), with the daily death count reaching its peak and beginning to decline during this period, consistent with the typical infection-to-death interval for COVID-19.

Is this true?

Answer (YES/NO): YES